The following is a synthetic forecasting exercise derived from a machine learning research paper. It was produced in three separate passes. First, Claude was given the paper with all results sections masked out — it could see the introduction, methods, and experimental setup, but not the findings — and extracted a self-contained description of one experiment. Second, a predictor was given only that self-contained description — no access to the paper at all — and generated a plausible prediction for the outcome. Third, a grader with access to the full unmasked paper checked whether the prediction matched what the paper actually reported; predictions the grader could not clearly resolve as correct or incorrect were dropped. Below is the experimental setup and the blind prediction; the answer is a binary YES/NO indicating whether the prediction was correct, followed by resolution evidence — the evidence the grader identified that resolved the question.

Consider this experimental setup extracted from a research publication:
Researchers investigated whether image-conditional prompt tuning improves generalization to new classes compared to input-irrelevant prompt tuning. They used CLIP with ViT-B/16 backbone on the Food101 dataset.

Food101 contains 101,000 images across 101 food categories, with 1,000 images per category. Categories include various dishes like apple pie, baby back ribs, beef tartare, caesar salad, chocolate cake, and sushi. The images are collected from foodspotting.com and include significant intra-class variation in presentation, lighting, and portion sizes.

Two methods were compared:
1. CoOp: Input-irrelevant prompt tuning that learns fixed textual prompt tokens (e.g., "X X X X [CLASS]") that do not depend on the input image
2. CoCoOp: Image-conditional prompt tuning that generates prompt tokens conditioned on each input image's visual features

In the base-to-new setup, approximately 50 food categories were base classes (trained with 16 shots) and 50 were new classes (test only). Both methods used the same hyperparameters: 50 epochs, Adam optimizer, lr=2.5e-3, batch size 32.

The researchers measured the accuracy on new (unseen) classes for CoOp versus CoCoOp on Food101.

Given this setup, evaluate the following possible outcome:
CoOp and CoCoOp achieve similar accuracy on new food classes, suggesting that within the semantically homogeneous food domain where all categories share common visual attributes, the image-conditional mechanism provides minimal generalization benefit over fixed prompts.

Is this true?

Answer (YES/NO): NO